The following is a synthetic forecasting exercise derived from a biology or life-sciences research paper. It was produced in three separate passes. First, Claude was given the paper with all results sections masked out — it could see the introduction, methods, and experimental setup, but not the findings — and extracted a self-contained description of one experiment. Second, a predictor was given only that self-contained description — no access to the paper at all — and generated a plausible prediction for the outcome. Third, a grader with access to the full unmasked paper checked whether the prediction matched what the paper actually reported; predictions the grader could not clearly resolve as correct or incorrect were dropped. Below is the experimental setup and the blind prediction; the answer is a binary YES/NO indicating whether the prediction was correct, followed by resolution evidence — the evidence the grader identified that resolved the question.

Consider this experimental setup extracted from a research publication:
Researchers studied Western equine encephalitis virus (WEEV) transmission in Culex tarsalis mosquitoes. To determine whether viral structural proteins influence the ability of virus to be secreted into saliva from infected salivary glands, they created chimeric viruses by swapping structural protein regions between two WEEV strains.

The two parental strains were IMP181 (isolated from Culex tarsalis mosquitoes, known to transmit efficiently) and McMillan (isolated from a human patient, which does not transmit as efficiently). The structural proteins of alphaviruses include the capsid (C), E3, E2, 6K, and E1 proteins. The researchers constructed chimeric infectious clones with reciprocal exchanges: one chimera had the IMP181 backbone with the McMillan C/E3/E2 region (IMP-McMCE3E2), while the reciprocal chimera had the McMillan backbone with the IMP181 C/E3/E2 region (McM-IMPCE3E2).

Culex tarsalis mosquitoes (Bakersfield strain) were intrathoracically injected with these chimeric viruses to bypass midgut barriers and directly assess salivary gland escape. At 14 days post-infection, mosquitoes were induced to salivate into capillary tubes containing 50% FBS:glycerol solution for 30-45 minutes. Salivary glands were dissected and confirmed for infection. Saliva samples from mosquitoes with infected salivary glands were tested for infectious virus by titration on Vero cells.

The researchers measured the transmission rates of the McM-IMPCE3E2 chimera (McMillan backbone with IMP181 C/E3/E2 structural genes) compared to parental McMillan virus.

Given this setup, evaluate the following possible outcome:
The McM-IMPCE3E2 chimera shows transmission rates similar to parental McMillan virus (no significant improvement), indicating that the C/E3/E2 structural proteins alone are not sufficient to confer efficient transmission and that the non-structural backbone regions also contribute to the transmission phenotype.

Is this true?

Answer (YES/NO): NO